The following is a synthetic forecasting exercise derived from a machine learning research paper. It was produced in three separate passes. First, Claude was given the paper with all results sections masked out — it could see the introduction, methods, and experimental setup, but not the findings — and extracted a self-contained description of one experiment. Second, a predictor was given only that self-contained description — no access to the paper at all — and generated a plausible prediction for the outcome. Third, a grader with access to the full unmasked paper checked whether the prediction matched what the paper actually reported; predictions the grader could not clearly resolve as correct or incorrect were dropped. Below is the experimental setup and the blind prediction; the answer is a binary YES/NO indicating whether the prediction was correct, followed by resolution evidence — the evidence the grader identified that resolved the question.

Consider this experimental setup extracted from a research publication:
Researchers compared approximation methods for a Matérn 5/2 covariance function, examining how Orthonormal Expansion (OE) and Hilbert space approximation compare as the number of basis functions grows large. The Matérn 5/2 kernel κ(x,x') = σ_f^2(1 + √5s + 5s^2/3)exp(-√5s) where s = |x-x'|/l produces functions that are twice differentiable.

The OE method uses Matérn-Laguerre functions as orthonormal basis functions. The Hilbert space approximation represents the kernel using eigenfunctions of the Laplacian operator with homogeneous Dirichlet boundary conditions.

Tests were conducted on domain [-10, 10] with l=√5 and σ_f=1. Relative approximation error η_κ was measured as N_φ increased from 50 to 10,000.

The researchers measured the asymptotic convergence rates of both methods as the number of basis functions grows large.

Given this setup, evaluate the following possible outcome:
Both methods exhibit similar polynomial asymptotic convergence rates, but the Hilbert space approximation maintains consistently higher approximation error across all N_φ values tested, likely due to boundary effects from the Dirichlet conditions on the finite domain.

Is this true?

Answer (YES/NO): NO